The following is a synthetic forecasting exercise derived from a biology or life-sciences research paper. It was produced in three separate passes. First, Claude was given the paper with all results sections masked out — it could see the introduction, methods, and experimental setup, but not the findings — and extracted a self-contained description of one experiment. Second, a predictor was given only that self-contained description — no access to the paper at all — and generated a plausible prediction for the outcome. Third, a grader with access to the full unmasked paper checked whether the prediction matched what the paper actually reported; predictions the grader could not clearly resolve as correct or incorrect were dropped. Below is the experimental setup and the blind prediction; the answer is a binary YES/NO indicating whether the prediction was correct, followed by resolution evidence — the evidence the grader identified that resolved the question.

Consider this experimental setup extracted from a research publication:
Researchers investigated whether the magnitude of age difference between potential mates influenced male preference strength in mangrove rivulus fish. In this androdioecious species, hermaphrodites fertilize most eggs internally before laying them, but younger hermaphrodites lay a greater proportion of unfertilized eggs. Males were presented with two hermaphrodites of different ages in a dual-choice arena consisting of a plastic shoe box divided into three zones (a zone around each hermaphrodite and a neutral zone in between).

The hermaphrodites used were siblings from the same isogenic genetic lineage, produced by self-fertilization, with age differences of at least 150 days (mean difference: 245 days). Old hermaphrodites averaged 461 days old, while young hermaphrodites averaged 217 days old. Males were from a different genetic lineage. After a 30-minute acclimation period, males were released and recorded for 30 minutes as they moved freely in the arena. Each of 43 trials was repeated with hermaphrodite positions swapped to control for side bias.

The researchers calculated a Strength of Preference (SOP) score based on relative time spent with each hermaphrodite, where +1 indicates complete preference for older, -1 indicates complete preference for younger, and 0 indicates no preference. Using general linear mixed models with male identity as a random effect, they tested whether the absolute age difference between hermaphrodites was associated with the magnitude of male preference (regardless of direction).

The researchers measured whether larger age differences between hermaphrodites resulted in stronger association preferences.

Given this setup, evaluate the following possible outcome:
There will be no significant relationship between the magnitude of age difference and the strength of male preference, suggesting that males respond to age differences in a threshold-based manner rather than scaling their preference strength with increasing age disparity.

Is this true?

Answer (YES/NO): YES